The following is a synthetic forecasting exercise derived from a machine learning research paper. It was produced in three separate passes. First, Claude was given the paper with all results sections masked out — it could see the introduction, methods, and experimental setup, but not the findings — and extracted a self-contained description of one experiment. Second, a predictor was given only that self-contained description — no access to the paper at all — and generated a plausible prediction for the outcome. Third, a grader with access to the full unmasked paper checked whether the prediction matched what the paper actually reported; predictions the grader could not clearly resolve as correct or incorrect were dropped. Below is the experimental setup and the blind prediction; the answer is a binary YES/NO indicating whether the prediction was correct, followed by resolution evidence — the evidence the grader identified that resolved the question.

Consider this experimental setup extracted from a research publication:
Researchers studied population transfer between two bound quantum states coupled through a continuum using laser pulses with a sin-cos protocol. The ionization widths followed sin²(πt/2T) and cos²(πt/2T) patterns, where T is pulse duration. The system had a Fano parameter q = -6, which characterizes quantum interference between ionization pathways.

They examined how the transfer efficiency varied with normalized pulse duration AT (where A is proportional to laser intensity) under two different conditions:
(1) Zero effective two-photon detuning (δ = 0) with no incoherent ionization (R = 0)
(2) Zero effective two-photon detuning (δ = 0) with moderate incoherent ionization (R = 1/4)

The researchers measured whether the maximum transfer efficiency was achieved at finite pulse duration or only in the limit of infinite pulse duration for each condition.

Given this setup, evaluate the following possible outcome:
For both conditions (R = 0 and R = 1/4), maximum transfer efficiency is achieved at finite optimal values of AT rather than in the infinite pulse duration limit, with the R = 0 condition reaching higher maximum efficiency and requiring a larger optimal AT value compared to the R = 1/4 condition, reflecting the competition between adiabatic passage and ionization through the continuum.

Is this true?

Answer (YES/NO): NO